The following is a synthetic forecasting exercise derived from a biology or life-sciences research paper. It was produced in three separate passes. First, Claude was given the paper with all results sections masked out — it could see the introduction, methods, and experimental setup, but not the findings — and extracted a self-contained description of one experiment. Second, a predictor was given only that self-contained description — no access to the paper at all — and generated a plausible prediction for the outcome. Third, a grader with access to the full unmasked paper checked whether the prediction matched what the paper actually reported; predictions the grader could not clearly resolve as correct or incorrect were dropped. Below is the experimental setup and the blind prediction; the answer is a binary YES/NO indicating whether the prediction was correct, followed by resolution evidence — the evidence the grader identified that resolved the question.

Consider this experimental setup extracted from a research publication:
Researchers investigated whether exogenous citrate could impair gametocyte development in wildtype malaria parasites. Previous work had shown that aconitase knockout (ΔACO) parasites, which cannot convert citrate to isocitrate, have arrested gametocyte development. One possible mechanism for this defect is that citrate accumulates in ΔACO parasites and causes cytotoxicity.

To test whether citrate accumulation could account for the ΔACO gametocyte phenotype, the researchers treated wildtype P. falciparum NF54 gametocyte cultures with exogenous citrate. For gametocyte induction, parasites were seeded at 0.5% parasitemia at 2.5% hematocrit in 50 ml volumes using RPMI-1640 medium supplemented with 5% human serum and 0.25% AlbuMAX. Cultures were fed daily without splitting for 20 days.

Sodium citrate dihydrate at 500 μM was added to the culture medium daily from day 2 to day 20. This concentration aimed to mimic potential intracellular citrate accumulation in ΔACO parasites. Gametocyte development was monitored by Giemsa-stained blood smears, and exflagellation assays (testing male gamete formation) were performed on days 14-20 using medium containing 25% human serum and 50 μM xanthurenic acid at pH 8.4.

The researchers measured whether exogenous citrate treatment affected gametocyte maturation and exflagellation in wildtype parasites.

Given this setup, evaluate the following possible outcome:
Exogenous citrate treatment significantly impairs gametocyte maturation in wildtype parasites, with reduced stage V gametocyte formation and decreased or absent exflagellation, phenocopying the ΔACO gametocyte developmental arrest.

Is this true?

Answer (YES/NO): NO